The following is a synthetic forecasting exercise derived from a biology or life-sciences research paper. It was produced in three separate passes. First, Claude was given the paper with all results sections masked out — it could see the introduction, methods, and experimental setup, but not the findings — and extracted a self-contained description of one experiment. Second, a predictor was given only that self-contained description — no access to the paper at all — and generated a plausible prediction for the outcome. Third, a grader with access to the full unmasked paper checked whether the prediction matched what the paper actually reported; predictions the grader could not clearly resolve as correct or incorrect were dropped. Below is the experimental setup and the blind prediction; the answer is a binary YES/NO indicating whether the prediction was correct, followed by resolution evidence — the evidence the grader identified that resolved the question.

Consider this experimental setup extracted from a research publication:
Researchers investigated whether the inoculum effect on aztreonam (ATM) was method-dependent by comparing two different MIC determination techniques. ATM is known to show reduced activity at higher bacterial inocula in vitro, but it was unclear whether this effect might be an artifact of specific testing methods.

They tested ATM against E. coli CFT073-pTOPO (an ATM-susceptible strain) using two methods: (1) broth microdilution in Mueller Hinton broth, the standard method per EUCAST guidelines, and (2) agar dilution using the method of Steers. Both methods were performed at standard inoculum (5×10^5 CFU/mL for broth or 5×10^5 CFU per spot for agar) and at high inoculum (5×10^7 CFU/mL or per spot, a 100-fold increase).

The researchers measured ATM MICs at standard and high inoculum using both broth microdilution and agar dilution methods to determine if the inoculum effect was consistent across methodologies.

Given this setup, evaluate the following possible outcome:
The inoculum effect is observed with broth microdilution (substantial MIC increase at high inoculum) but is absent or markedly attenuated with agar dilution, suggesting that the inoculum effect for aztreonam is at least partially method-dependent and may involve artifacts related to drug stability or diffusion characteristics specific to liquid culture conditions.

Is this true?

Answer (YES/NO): NO